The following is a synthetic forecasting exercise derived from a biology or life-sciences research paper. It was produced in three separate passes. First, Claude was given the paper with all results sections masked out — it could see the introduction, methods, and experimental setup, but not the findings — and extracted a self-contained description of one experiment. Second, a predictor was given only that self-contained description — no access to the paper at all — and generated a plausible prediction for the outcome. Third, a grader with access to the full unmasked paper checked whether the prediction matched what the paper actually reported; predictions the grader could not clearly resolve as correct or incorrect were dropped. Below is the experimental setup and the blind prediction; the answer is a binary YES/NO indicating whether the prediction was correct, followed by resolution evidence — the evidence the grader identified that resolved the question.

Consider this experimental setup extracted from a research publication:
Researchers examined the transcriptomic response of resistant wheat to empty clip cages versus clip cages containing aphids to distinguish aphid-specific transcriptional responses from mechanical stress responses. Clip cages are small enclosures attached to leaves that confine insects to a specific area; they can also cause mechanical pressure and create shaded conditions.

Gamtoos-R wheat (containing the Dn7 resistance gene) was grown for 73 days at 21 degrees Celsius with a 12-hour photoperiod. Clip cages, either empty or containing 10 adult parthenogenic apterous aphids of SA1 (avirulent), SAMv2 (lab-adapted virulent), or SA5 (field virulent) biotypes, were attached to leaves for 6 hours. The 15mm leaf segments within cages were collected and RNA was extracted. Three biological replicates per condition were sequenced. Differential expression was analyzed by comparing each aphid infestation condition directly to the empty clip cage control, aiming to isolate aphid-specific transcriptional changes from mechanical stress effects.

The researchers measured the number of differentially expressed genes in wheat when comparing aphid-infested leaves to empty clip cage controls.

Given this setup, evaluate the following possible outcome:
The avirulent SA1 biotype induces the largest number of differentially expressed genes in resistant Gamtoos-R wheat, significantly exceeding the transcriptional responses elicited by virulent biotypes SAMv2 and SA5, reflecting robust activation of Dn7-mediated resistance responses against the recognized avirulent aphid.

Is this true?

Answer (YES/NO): NO